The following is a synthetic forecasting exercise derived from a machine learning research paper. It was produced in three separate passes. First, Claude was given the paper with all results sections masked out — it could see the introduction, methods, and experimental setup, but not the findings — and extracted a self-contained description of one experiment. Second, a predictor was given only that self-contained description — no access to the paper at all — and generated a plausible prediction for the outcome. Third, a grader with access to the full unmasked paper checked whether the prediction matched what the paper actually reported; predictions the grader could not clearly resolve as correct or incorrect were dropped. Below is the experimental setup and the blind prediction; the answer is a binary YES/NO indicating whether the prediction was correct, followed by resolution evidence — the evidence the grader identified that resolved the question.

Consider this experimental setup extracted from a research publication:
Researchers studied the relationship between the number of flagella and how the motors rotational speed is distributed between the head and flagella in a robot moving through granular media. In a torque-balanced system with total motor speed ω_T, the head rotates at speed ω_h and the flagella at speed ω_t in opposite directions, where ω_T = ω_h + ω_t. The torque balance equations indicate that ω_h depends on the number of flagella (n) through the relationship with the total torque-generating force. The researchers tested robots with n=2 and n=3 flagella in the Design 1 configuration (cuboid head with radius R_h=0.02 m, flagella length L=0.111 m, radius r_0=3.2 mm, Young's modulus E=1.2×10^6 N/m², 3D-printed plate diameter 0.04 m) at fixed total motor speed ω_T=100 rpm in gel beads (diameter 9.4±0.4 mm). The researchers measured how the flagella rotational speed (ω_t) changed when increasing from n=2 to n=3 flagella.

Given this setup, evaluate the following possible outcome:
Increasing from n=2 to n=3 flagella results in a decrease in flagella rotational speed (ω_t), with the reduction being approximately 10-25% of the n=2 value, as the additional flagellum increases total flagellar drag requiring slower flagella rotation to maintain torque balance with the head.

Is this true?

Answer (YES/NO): NO